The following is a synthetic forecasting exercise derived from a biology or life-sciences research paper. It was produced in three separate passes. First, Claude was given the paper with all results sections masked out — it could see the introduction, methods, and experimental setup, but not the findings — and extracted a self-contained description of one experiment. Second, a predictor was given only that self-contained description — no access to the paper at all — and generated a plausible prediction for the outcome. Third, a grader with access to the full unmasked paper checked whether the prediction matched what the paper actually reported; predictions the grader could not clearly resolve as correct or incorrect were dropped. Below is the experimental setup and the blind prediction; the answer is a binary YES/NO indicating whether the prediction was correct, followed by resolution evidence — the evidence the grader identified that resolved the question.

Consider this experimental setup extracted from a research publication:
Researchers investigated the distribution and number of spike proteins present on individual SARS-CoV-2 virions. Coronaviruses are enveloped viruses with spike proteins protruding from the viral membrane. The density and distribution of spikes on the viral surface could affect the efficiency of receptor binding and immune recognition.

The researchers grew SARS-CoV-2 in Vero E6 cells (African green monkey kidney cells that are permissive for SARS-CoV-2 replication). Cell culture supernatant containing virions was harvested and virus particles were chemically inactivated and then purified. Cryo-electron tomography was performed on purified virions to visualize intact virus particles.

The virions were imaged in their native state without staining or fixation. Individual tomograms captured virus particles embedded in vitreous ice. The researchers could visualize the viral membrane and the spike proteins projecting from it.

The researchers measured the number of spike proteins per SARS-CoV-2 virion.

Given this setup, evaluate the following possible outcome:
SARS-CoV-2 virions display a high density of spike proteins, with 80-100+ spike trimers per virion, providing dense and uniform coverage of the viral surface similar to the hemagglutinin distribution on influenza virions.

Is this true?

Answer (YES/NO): NO